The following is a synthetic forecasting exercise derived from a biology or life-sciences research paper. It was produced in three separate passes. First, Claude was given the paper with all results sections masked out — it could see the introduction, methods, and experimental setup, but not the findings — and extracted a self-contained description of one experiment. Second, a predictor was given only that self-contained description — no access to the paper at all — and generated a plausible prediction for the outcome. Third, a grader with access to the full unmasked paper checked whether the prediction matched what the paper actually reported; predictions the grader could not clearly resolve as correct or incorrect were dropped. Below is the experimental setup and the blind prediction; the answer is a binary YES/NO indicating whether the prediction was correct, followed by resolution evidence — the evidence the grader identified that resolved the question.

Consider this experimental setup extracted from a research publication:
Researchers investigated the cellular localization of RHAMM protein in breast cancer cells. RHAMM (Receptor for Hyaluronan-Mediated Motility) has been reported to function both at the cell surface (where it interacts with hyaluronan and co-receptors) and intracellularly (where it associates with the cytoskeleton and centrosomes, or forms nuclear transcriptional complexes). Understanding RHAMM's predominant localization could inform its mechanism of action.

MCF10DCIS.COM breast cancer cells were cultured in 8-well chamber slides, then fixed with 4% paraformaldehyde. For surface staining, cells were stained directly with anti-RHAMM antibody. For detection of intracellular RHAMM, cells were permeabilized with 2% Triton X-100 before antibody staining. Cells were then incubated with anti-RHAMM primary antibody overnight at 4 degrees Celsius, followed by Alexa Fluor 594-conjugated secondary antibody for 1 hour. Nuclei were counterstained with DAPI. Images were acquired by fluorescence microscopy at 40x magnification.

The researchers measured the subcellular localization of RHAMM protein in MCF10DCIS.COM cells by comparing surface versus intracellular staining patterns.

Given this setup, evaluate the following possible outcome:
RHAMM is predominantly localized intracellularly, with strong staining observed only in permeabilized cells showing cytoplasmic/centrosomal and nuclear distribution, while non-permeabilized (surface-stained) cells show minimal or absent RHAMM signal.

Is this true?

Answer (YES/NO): NO